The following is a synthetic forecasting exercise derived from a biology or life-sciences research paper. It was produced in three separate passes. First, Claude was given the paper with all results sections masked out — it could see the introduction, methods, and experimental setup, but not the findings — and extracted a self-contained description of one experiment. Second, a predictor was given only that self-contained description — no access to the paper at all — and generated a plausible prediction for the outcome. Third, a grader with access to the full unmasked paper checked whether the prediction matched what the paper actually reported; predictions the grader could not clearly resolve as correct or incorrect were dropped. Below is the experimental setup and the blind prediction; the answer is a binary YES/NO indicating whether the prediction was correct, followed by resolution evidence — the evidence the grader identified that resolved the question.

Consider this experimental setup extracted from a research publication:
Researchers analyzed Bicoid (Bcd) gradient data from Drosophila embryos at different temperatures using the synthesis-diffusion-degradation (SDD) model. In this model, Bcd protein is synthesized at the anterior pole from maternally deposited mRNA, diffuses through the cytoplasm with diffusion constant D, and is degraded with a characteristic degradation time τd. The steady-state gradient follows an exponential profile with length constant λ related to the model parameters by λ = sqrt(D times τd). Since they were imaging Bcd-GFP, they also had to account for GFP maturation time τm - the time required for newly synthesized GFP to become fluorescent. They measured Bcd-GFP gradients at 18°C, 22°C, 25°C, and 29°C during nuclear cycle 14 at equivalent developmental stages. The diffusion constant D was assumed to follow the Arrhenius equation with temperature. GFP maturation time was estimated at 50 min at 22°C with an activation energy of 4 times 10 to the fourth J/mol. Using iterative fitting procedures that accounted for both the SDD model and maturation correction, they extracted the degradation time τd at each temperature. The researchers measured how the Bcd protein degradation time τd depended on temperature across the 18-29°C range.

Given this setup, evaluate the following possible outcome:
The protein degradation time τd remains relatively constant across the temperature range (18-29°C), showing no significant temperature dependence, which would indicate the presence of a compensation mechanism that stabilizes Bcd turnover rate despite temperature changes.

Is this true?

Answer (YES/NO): NO